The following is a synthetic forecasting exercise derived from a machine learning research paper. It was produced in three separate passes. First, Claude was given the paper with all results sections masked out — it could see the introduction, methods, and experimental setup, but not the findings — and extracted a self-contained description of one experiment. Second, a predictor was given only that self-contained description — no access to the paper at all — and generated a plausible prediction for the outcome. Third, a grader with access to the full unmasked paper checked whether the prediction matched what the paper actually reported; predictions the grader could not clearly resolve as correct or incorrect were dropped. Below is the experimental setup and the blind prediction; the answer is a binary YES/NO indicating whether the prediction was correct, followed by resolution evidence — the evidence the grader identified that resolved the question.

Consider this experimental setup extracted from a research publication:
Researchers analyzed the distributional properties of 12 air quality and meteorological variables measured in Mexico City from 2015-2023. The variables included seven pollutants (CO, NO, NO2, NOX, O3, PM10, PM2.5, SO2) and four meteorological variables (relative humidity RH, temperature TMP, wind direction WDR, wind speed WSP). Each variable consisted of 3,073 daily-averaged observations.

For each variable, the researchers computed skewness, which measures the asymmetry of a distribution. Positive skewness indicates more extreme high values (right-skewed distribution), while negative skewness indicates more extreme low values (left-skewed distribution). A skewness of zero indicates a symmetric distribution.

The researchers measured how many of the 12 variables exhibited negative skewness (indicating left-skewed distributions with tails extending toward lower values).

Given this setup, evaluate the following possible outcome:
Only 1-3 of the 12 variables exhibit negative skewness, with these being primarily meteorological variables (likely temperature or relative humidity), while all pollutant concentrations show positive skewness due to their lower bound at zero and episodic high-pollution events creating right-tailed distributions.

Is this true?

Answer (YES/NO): YES